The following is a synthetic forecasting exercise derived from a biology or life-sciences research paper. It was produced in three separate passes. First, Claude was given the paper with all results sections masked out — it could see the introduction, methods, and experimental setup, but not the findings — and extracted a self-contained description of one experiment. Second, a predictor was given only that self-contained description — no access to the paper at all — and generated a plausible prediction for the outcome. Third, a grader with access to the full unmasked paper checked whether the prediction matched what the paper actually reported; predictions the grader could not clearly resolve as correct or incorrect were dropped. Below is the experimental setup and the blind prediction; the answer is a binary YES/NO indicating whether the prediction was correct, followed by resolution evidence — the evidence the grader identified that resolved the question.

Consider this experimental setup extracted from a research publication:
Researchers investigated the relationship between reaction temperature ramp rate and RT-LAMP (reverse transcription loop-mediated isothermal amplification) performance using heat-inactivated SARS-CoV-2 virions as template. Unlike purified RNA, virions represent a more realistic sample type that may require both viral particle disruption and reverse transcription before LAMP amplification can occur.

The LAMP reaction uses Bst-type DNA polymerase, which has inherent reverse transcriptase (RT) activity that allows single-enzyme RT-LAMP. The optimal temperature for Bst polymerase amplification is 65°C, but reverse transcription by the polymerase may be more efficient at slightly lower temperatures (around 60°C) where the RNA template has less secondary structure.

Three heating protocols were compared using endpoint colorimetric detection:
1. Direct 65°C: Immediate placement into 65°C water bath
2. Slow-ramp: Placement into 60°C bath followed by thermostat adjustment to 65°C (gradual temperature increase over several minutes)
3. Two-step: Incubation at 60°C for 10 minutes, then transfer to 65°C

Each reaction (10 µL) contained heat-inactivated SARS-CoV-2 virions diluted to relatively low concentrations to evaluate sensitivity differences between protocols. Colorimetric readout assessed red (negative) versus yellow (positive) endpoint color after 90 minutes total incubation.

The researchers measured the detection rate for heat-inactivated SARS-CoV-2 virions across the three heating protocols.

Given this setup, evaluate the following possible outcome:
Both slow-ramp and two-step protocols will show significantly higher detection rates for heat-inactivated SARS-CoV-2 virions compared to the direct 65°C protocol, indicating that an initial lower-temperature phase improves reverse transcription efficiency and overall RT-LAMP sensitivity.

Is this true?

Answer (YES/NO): YES